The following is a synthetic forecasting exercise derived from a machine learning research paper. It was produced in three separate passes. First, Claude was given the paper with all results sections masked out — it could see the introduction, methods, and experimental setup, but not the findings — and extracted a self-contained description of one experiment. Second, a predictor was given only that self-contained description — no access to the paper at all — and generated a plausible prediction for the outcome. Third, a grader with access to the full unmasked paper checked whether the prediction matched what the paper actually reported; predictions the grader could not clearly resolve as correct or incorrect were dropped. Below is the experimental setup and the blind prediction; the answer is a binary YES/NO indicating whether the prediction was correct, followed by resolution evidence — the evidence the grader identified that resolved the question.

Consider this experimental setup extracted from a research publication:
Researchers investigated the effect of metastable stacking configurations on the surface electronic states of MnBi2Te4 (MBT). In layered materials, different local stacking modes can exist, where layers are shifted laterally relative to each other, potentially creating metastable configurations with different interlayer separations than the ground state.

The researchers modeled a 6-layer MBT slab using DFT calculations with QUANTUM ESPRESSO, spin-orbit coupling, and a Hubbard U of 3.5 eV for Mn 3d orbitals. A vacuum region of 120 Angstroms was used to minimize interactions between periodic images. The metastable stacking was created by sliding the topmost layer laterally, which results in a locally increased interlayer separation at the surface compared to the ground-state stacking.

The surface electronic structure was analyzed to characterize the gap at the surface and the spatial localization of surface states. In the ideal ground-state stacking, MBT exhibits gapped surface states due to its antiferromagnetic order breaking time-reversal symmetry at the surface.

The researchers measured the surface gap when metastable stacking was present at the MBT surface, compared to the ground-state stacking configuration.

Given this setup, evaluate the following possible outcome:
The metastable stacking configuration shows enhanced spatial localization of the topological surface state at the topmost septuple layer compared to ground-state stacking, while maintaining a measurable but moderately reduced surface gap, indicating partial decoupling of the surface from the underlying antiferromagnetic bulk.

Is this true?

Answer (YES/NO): NO